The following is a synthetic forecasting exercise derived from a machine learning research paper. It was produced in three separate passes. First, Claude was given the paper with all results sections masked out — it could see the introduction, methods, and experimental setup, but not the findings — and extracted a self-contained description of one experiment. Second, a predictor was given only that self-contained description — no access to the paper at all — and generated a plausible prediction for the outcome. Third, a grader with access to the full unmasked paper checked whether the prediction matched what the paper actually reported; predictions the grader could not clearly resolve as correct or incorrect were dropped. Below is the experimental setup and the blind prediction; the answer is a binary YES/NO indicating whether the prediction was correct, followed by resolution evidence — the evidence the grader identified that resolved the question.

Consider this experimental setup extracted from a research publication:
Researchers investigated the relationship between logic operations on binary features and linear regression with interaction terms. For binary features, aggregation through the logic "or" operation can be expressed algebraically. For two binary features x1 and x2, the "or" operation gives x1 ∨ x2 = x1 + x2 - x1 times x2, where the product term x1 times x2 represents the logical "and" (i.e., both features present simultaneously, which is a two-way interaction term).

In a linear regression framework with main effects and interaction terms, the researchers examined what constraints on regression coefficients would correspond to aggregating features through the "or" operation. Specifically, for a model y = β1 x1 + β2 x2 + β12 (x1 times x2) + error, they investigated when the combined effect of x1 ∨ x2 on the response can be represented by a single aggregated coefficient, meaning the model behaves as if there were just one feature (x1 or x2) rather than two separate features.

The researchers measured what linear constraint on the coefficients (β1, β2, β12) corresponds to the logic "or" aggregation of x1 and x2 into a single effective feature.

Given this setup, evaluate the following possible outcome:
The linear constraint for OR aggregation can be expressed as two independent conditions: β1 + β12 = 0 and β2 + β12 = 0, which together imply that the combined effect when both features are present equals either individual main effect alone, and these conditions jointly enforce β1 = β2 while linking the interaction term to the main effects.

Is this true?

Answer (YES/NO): YES